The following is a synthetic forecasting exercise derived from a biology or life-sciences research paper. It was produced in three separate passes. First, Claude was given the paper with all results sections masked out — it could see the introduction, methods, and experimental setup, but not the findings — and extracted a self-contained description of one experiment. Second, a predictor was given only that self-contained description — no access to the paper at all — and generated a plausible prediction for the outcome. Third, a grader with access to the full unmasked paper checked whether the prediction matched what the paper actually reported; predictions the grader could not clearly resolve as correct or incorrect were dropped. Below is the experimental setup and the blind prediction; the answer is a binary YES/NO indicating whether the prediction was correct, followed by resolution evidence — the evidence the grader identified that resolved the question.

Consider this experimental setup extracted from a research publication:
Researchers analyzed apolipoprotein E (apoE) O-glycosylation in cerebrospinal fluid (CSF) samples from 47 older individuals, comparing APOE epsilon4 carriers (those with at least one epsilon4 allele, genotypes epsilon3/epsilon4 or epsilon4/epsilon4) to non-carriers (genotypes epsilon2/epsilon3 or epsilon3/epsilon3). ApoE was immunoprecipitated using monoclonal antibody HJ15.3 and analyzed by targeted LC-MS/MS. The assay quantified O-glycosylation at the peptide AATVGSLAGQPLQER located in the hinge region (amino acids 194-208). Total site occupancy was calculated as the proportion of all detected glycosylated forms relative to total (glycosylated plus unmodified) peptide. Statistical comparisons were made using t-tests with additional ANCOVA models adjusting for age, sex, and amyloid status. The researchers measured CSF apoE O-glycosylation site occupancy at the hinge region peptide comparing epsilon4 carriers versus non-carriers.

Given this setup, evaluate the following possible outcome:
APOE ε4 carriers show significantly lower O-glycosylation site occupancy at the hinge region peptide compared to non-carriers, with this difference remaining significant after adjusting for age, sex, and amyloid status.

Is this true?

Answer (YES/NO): NO